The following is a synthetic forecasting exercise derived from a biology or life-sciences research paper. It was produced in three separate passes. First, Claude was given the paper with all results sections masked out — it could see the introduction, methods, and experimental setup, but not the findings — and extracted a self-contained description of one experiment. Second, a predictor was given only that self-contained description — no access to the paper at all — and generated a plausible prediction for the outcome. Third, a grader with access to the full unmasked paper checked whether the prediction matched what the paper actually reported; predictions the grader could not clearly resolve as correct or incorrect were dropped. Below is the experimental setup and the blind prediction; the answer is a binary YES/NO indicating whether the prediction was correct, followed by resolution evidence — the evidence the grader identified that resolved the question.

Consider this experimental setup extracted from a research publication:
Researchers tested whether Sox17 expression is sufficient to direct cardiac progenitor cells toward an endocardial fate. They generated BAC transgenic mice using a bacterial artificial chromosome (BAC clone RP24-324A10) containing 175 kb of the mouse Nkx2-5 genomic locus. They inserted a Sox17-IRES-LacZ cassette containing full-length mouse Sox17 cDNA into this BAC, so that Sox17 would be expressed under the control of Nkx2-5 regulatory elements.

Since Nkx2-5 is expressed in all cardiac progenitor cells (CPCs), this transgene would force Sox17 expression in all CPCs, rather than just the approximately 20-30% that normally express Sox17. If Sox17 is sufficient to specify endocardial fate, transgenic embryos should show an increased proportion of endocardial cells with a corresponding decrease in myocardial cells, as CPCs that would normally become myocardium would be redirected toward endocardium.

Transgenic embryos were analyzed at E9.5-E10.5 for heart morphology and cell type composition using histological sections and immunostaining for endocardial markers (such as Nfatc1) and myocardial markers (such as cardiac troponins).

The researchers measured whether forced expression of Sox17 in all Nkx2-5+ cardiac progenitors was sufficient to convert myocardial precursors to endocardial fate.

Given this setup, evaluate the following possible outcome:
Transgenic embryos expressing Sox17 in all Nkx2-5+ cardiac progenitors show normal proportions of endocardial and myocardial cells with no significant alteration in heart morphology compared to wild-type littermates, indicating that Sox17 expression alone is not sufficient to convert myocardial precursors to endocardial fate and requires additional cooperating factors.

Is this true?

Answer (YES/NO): NO